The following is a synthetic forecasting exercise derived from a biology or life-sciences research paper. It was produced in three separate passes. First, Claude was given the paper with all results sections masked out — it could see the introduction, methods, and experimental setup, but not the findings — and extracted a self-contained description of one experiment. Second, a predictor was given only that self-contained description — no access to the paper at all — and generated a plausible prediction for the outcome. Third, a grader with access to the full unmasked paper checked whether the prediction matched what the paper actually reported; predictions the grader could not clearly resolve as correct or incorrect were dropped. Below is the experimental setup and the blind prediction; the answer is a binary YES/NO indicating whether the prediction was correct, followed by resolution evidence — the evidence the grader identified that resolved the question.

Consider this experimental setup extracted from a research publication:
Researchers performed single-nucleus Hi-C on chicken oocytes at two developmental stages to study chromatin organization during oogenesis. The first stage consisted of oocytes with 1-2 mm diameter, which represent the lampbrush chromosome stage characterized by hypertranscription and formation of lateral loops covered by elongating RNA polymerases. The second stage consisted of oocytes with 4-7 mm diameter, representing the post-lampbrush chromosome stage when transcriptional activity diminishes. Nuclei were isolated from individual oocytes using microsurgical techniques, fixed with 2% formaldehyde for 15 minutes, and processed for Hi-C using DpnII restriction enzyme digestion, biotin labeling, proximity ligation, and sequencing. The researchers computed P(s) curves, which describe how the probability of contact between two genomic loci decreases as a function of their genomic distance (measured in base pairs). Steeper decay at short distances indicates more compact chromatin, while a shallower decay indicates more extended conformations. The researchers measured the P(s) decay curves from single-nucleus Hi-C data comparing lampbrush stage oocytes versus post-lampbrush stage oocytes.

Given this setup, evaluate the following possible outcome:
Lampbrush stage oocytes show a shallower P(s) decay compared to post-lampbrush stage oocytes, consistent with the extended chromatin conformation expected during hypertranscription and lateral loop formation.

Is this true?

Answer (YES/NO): NO